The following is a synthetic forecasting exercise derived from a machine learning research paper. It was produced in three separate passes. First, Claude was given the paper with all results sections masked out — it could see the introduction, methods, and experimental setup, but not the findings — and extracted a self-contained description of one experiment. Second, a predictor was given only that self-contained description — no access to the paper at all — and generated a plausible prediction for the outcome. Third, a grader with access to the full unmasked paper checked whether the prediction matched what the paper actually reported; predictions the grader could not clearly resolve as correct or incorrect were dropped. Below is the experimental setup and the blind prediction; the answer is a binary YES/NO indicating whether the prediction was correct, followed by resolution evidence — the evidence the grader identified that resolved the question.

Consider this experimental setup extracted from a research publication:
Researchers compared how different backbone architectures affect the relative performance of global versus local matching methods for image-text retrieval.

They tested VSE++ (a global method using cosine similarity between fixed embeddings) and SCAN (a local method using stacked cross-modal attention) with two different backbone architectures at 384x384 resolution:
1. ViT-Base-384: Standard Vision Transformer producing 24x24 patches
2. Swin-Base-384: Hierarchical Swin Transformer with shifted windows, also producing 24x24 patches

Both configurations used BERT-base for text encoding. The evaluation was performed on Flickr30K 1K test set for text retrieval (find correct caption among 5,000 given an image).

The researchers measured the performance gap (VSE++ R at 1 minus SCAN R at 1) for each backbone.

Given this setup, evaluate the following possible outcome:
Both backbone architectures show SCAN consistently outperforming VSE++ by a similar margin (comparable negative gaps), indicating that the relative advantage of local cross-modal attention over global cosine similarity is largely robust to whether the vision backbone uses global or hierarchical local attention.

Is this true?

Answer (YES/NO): NO